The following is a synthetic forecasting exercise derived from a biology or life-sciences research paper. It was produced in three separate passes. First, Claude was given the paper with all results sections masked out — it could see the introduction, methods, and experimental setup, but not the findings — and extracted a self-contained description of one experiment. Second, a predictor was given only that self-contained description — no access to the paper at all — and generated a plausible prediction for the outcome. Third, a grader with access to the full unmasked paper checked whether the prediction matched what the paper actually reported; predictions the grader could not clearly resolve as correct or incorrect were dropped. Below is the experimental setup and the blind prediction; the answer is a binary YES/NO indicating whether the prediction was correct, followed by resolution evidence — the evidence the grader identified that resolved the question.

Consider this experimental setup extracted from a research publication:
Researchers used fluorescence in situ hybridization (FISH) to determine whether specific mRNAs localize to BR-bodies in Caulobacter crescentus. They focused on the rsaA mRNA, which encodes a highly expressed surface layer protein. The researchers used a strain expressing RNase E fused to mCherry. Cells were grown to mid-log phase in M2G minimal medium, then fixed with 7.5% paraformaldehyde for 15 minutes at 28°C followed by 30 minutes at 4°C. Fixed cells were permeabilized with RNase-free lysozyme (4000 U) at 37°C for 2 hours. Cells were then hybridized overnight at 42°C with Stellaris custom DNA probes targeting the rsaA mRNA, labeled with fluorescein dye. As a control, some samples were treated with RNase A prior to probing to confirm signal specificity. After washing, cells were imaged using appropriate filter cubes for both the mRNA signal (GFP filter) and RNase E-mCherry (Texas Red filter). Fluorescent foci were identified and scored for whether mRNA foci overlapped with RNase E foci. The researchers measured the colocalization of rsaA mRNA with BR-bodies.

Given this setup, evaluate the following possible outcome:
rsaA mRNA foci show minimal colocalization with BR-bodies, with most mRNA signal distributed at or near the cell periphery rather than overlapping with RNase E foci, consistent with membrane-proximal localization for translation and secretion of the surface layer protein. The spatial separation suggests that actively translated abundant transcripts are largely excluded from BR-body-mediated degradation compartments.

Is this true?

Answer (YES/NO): NO